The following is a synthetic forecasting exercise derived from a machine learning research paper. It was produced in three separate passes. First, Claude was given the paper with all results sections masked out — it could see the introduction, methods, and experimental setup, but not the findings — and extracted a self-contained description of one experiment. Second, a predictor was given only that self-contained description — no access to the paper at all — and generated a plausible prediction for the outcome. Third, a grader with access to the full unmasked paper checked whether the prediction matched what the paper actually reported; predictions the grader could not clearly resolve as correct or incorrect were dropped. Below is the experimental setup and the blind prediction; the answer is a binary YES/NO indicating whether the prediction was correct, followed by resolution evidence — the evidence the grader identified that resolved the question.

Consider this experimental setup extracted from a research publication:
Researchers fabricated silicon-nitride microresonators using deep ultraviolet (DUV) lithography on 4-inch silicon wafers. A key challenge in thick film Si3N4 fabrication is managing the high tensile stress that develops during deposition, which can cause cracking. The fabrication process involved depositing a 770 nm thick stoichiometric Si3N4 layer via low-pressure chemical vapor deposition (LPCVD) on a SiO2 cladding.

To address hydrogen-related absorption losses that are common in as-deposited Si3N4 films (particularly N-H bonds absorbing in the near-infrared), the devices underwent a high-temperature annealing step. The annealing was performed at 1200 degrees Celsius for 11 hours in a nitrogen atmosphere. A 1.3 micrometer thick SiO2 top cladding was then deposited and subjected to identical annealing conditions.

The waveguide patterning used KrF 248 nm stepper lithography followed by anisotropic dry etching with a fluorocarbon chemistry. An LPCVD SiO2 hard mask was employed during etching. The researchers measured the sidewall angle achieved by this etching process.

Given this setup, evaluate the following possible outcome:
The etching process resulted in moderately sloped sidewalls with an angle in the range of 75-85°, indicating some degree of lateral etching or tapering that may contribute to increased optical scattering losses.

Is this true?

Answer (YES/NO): NO